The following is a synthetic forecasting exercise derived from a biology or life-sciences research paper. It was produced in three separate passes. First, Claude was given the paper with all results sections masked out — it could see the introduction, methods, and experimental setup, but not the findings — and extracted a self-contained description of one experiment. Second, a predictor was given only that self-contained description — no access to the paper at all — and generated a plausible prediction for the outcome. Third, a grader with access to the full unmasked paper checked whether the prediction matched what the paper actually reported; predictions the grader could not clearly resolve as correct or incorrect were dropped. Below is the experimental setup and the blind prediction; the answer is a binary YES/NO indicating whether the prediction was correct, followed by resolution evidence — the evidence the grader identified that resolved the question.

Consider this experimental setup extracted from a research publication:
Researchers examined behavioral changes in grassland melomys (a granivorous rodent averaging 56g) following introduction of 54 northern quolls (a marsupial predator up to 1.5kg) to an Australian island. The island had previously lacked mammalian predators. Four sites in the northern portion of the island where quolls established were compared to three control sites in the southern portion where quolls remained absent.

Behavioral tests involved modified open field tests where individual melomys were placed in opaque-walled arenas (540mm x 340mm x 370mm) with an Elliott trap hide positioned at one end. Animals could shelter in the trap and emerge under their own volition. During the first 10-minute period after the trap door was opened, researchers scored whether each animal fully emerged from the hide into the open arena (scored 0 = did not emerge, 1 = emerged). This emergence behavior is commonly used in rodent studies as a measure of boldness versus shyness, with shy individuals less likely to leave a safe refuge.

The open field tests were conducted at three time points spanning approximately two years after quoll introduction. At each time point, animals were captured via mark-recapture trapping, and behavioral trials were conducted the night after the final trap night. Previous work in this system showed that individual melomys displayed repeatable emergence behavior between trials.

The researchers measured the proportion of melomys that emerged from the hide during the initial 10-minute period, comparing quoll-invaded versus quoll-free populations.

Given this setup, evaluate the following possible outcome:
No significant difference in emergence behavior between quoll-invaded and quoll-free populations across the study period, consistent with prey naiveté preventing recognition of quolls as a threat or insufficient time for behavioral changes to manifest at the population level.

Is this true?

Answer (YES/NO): NO